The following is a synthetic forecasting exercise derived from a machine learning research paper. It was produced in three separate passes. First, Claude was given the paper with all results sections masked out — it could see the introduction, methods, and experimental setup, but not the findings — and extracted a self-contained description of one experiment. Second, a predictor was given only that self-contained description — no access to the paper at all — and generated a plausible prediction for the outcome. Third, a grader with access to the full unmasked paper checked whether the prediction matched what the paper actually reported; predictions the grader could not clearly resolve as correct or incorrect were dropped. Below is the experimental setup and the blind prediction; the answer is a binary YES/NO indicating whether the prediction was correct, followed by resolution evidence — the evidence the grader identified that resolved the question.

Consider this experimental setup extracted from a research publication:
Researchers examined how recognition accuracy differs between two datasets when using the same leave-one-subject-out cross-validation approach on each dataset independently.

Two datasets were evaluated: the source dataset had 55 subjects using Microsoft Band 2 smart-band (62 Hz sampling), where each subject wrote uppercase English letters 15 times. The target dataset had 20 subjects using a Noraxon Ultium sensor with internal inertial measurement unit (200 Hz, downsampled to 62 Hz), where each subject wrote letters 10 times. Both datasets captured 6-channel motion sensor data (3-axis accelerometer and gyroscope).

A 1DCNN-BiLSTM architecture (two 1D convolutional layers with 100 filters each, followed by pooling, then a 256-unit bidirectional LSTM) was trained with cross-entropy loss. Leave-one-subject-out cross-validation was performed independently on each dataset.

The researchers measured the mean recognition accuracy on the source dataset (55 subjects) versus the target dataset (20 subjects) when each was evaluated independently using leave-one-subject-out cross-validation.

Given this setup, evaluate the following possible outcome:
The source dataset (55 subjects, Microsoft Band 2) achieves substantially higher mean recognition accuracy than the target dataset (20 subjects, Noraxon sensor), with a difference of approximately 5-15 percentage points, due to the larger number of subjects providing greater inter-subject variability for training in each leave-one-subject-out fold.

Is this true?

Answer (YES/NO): NO